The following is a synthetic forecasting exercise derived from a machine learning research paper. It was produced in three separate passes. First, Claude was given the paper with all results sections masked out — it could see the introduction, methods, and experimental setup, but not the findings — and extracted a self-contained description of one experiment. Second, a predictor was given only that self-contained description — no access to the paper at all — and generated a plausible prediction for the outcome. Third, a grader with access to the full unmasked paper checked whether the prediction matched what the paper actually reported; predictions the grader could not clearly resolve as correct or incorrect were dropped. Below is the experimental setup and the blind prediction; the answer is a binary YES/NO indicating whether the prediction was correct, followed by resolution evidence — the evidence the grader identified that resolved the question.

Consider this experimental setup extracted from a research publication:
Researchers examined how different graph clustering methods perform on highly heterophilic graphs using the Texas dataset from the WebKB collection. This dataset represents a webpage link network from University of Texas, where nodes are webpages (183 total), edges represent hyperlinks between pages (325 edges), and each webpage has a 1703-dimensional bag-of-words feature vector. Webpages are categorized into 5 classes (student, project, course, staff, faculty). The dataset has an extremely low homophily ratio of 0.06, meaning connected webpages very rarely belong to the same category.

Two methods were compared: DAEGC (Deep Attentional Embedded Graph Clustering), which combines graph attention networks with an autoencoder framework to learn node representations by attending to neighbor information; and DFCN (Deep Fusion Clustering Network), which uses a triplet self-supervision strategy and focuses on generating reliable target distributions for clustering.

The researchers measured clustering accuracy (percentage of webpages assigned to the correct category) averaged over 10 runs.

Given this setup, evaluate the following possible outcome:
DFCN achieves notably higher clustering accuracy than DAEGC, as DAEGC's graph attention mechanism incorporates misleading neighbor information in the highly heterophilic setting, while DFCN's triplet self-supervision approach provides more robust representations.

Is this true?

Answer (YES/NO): YES